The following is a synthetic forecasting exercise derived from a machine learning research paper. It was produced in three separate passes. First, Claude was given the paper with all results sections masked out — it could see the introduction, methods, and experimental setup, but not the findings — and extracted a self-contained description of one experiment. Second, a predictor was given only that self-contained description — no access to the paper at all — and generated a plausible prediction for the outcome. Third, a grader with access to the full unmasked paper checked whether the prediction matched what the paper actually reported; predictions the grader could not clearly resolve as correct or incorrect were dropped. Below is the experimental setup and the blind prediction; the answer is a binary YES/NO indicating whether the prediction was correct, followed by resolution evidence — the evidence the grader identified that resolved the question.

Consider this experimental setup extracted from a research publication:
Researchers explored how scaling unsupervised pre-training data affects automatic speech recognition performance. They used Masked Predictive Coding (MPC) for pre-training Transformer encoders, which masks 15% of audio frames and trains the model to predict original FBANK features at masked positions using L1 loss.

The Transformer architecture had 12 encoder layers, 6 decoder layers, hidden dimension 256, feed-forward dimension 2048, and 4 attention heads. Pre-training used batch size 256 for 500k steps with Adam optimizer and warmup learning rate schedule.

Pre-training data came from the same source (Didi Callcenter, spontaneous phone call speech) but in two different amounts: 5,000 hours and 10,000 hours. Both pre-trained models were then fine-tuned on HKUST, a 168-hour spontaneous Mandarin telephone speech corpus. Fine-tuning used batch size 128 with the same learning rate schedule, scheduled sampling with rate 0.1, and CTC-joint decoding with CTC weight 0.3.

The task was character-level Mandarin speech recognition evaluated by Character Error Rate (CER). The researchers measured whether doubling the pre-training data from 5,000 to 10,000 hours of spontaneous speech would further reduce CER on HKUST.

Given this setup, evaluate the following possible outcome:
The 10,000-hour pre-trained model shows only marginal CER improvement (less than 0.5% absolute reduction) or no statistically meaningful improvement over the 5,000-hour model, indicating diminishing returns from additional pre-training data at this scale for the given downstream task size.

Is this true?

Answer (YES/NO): NO